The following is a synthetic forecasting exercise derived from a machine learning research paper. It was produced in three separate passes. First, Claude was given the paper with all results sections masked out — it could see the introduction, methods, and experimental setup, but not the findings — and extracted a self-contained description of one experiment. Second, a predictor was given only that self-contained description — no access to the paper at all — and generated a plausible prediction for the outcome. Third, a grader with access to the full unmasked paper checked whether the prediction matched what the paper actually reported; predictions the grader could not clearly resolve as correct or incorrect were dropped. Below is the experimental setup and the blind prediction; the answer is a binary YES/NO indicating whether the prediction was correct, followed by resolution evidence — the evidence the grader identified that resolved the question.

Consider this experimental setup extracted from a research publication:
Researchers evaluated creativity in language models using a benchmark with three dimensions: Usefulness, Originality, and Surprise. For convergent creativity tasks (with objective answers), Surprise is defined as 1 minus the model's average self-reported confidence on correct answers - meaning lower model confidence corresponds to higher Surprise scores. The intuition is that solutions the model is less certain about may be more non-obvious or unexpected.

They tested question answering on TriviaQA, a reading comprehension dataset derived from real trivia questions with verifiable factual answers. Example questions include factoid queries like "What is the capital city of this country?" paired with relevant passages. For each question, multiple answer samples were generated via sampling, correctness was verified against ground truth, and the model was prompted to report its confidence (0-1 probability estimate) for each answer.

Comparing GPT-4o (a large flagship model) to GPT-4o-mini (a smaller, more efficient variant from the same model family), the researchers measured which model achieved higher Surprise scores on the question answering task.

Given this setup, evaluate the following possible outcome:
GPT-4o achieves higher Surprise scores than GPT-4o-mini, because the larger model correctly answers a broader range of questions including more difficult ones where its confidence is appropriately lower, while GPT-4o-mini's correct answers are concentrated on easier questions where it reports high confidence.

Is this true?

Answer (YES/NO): NO